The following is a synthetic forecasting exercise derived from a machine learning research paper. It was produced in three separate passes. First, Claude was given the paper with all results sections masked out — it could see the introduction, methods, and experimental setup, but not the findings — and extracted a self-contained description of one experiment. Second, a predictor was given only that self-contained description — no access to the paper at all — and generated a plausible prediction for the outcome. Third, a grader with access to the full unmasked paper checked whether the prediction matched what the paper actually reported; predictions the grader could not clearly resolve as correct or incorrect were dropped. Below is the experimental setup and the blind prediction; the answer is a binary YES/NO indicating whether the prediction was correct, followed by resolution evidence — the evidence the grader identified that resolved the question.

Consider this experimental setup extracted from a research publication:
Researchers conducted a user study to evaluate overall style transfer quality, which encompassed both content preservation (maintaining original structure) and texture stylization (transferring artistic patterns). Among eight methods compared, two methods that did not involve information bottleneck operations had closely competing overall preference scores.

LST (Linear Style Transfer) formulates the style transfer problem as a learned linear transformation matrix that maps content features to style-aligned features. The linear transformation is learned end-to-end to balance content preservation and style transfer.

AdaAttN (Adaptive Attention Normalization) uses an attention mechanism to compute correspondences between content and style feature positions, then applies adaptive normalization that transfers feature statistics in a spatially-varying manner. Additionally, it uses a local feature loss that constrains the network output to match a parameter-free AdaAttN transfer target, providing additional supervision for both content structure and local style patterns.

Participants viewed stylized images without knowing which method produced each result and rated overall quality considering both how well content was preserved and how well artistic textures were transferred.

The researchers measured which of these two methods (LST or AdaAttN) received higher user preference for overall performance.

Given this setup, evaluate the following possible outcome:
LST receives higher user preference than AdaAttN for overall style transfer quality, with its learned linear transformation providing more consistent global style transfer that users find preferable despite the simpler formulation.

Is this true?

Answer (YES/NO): NO